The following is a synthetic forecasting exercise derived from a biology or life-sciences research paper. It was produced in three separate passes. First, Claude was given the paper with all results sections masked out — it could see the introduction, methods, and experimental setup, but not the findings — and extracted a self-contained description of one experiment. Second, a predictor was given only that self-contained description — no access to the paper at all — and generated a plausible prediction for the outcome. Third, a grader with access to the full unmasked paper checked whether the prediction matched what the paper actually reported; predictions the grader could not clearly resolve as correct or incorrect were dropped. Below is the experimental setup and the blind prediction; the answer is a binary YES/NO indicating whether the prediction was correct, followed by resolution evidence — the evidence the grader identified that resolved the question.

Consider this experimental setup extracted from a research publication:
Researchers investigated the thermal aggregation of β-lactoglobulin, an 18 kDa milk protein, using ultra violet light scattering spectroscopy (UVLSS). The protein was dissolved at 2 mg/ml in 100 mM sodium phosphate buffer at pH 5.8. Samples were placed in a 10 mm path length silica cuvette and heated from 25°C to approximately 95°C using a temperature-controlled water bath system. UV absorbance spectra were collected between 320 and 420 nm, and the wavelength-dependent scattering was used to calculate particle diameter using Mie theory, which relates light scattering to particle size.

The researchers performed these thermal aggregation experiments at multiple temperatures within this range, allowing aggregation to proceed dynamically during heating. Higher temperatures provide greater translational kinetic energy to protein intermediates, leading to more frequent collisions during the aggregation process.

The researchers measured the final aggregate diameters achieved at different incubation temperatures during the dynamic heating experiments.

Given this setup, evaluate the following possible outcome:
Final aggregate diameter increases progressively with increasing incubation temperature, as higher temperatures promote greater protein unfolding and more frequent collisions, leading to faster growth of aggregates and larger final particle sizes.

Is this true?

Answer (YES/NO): NO